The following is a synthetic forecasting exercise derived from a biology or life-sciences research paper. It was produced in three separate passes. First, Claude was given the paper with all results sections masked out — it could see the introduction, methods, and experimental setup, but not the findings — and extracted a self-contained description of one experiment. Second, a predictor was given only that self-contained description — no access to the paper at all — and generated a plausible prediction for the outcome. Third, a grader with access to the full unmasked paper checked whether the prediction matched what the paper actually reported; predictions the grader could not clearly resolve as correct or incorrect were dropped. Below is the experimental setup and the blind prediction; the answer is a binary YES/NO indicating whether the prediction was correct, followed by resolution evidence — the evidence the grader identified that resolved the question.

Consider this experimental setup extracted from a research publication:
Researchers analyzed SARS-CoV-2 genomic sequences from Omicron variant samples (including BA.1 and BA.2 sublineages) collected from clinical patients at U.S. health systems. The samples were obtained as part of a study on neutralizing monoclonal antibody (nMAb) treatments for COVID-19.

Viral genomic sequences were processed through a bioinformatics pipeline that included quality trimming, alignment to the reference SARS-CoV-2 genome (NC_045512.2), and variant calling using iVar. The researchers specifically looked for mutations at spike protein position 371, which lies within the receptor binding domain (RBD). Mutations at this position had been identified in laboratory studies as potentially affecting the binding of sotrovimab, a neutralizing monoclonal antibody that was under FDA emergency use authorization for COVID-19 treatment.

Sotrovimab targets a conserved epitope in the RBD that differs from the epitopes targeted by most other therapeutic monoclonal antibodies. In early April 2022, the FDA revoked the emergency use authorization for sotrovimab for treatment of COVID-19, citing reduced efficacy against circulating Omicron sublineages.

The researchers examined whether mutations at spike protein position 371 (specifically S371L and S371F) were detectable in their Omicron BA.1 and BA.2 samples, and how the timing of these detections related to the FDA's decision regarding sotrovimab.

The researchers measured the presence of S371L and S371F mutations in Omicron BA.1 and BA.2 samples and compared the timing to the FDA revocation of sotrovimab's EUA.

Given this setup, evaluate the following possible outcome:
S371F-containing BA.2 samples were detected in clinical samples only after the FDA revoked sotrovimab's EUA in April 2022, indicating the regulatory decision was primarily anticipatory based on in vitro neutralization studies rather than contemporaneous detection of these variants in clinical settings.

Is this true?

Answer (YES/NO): NO